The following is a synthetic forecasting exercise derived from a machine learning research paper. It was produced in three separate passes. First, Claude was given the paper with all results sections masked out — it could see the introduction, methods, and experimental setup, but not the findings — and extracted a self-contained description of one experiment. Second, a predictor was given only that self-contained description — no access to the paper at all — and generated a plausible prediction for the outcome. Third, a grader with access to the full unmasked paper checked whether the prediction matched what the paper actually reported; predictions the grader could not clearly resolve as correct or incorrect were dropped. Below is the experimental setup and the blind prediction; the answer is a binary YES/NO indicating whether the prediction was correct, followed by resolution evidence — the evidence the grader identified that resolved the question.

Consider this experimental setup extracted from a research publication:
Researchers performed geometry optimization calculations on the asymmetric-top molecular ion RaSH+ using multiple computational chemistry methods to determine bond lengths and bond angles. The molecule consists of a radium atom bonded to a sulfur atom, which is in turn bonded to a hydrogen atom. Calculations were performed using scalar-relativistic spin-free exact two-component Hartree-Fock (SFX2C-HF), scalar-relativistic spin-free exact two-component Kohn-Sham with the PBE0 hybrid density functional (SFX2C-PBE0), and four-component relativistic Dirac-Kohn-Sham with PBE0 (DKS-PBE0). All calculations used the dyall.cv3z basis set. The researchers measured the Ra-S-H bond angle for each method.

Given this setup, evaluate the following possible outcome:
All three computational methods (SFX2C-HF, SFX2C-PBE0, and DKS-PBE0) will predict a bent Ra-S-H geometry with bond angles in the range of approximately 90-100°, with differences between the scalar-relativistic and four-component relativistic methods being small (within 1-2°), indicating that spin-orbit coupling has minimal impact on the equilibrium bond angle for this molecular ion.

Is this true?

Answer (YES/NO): YES